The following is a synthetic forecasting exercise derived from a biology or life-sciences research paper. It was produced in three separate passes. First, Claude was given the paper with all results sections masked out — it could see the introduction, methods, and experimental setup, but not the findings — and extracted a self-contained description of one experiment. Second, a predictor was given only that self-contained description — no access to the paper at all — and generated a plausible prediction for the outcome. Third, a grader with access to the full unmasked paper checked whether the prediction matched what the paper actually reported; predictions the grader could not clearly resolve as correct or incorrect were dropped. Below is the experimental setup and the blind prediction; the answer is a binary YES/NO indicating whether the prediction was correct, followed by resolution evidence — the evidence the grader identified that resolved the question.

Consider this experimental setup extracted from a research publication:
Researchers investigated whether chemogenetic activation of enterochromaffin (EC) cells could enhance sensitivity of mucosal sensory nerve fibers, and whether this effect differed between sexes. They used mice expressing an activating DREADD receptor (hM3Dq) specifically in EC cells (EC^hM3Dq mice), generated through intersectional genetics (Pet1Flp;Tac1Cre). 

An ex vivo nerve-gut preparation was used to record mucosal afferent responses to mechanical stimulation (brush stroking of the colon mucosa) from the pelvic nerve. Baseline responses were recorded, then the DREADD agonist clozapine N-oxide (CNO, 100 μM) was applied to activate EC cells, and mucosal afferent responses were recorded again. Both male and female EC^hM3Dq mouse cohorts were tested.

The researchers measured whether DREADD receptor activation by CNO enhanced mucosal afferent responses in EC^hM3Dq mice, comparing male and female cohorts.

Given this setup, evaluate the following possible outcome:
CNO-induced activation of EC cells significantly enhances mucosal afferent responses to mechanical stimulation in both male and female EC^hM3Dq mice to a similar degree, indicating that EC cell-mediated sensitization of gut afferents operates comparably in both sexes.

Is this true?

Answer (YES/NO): NO